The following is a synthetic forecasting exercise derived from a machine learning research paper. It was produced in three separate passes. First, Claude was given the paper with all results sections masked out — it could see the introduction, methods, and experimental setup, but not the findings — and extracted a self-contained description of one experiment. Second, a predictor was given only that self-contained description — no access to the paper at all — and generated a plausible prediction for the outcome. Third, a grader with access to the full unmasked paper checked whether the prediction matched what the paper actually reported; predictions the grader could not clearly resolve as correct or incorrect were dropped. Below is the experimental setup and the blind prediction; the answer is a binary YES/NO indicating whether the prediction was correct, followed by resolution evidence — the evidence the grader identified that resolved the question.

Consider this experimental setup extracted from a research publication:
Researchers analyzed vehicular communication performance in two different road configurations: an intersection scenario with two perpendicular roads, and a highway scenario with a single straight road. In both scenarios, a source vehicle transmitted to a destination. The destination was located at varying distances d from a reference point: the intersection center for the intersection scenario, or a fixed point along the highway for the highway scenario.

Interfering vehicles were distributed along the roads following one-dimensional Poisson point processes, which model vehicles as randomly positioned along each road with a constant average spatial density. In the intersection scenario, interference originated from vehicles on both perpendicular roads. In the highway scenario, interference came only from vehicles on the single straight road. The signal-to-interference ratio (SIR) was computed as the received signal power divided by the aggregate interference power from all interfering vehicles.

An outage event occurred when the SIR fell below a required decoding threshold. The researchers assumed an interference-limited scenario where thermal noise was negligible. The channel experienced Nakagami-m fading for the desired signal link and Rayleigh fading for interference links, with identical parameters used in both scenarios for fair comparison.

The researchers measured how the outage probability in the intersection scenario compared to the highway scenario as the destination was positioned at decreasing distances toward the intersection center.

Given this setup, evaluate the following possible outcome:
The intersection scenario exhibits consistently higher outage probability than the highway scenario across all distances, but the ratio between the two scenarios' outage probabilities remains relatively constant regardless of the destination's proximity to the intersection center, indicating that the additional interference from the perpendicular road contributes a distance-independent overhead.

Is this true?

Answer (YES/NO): NO